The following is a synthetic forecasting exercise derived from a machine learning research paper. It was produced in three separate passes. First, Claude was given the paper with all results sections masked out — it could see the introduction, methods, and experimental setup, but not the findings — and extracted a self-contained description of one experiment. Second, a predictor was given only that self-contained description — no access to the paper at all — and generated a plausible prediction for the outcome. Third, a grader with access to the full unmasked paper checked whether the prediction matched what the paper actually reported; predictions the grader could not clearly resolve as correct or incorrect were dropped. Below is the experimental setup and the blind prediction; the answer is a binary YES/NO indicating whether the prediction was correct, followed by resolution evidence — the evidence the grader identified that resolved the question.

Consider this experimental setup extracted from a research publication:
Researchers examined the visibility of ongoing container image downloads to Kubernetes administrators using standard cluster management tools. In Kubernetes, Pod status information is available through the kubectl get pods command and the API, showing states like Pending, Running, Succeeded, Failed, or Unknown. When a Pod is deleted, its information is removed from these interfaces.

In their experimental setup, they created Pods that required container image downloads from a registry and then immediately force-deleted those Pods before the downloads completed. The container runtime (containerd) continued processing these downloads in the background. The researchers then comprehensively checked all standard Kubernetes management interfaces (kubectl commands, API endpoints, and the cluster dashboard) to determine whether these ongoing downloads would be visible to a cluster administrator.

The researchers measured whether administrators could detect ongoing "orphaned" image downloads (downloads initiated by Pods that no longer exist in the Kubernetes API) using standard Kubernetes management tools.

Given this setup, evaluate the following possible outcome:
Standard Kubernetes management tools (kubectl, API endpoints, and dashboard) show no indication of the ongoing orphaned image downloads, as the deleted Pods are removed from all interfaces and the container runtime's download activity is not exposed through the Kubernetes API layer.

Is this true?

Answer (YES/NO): YES